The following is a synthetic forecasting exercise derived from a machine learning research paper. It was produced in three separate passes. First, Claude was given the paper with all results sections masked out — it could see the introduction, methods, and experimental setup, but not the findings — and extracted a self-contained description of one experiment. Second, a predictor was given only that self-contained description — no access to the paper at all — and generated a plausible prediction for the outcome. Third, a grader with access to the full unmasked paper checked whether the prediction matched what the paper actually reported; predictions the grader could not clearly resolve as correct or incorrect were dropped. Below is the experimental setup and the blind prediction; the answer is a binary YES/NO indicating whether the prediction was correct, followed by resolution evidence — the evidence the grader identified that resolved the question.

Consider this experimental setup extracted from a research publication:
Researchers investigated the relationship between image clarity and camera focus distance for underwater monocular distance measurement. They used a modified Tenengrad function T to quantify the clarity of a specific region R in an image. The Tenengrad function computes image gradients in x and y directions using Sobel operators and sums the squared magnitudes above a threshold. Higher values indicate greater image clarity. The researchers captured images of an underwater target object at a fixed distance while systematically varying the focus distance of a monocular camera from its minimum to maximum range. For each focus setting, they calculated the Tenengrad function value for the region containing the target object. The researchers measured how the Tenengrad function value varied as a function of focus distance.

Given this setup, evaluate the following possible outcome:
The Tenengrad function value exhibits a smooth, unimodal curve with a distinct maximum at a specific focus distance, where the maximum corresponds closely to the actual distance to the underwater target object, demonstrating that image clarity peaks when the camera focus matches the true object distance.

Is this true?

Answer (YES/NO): YES